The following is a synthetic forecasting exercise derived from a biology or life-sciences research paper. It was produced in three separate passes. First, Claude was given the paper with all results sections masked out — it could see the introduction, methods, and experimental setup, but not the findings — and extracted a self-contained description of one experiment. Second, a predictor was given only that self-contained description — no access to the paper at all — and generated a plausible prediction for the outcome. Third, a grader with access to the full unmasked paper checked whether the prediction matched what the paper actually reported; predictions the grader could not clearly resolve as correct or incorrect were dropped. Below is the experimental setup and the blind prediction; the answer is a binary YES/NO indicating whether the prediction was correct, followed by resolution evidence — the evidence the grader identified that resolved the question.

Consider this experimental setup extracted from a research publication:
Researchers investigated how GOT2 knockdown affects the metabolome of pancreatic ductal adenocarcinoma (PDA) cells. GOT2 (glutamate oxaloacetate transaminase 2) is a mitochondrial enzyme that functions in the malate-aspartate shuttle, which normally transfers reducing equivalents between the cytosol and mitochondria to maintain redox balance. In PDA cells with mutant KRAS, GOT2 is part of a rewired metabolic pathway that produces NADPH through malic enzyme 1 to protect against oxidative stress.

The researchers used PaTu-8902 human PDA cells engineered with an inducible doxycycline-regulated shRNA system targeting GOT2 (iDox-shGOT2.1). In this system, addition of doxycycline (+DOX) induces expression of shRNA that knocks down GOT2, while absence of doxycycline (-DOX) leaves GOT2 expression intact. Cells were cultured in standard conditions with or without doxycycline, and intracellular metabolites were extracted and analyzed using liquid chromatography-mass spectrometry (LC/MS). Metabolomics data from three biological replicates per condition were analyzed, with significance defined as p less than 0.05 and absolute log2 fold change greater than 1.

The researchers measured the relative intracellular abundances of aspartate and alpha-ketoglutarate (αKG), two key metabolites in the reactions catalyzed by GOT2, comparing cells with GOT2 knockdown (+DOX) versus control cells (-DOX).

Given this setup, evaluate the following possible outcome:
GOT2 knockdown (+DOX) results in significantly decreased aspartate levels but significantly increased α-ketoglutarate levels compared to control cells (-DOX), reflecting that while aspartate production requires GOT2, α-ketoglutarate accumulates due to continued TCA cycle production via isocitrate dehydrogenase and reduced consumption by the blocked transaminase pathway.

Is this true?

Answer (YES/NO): NO